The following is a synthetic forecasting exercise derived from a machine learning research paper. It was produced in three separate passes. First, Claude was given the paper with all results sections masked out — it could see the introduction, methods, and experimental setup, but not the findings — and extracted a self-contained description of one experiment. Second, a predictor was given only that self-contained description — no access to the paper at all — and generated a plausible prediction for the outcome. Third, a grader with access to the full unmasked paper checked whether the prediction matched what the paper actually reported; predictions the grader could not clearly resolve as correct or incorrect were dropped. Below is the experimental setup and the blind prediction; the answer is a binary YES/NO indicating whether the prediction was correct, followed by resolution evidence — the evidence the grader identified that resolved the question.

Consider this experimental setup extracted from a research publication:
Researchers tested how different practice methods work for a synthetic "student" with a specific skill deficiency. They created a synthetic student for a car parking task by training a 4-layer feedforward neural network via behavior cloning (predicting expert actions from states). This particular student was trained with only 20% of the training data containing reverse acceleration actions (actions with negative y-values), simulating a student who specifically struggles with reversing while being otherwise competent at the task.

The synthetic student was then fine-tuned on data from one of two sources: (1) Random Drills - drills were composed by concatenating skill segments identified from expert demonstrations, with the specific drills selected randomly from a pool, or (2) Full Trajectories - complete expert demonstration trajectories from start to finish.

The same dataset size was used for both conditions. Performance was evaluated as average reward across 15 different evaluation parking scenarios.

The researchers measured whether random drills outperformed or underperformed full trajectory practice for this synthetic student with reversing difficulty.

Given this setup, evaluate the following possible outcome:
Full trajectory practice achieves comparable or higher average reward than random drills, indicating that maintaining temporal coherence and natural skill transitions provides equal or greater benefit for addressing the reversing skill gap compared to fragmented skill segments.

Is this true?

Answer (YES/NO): YES